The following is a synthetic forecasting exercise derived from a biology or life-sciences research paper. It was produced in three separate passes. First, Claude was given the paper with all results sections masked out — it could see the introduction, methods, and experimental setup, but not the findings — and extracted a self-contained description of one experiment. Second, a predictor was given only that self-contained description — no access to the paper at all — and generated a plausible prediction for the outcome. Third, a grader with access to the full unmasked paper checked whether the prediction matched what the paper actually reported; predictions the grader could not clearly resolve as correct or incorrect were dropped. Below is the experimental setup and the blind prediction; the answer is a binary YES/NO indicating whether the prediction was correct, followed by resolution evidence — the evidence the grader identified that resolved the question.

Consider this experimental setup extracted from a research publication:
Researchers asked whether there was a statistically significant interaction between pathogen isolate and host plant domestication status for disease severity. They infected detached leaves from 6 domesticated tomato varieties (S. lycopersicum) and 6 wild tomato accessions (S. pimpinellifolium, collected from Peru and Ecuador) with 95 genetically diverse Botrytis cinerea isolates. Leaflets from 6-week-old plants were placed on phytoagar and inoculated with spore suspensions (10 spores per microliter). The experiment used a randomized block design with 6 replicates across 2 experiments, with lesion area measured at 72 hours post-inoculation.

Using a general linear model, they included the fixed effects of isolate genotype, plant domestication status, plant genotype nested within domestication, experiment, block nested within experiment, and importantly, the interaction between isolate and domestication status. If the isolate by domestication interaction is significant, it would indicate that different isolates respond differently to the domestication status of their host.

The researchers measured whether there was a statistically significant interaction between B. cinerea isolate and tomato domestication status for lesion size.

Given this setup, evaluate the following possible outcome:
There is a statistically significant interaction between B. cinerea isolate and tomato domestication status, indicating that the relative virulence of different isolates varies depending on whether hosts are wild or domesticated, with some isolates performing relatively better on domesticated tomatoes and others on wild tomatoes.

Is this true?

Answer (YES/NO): NO